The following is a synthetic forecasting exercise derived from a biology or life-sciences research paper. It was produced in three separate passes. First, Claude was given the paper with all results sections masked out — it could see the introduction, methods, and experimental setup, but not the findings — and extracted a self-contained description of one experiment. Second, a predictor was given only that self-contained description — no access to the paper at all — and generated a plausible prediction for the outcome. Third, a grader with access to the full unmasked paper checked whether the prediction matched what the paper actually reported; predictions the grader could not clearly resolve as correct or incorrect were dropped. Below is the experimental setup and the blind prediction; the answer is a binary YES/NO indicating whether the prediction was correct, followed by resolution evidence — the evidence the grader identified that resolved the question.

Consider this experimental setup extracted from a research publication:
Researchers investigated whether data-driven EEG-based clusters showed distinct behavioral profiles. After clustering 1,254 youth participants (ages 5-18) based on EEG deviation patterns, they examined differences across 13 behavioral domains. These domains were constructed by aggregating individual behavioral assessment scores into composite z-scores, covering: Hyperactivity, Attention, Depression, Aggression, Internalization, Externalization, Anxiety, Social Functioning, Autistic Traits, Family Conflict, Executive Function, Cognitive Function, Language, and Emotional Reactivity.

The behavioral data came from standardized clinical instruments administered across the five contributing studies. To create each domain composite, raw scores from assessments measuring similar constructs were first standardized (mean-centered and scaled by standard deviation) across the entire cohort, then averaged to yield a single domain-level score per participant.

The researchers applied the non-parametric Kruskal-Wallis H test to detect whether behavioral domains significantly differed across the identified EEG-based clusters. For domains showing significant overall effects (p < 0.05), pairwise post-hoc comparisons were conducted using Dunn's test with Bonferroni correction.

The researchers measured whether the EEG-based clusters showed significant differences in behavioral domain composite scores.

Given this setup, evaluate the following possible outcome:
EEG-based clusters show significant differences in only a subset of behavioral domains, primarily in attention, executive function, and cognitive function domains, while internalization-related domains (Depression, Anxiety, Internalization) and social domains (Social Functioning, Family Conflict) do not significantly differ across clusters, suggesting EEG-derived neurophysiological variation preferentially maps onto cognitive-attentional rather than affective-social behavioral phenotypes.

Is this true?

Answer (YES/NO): NO